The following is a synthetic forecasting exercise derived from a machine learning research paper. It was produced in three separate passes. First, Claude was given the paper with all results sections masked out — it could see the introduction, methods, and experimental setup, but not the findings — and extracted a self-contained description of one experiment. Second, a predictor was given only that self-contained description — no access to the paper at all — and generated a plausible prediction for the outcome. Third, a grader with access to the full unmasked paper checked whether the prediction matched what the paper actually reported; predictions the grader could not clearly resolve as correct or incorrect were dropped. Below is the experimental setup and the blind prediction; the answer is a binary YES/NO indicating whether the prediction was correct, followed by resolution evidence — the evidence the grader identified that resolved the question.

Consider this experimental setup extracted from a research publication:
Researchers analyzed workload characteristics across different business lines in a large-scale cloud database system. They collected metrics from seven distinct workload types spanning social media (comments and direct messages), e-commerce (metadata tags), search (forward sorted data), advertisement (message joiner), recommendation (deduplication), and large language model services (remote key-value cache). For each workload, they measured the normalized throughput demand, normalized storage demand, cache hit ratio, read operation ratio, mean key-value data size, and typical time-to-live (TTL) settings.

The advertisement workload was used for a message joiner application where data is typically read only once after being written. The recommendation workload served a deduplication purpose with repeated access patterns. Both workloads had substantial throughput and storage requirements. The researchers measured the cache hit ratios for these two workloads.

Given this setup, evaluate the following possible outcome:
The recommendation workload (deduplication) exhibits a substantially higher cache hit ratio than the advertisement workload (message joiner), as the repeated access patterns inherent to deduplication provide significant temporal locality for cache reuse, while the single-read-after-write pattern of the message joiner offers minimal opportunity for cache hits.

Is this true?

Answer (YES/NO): YES